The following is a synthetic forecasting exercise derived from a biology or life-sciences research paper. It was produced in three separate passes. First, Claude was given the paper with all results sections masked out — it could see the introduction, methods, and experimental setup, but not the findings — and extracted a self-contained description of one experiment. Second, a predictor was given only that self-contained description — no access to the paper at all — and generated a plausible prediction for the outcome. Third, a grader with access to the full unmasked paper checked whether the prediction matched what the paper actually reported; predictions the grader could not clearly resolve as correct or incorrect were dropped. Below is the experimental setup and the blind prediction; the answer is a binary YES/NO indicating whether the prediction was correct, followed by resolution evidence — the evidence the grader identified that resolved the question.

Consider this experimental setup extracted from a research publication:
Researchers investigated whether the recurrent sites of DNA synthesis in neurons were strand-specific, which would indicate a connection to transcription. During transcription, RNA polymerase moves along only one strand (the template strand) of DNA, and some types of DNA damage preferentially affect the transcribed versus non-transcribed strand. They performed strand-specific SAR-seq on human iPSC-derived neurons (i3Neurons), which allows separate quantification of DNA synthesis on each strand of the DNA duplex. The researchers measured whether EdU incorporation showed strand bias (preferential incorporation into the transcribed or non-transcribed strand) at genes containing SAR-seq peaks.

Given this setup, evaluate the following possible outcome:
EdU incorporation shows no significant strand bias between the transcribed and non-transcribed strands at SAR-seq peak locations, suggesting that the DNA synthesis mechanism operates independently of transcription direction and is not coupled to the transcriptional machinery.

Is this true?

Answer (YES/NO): YES